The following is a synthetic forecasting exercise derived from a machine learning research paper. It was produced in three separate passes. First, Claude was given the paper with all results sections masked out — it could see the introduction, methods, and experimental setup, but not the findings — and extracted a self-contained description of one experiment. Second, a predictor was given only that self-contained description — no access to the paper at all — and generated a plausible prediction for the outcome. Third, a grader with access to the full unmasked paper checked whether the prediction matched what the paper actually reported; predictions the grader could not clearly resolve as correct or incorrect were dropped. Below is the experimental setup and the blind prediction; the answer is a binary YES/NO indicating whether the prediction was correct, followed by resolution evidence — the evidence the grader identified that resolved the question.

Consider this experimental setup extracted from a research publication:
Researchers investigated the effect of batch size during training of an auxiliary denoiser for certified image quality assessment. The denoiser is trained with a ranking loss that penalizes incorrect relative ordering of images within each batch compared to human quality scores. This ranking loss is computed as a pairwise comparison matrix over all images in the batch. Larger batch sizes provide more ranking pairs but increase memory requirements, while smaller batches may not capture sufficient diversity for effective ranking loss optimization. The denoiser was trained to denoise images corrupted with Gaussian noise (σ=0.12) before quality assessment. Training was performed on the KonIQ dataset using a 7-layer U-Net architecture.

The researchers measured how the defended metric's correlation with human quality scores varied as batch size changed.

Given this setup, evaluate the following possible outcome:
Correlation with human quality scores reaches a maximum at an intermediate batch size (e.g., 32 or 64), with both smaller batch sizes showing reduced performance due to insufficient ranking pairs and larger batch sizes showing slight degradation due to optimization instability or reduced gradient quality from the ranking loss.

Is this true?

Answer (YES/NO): NO